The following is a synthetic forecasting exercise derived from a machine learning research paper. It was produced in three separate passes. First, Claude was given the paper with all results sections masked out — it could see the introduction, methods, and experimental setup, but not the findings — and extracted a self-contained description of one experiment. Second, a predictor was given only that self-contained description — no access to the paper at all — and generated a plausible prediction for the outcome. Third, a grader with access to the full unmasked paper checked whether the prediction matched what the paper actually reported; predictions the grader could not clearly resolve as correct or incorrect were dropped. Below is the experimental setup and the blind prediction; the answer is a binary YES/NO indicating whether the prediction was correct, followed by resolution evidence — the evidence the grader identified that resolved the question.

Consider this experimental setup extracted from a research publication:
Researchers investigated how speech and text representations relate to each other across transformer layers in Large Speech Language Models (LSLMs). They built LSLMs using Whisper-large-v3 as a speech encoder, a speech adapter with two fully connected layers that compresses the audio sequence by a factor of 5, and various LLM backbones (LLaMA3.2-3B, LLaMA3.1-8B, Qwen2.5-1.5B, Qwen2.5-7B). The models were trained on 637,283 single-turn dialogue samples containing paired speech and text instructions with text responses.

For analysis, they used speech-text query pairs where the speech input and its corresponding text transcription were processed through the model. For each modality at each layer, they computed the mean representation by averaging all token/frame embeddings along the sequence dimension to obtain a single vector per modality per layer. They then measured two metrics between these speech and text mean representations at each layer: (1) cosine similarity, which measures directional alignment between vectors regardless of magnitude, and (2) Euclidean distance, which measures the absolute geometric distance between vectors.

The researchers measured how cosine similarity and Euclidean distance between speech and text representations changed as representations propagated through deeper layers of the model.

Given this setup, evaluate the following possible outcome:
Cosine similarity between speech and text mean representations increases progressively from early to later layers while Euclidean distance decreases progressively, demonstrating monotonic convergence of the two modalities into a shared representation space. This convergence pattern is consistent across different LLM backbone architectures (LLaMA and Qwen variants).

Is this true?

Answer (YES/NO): NO